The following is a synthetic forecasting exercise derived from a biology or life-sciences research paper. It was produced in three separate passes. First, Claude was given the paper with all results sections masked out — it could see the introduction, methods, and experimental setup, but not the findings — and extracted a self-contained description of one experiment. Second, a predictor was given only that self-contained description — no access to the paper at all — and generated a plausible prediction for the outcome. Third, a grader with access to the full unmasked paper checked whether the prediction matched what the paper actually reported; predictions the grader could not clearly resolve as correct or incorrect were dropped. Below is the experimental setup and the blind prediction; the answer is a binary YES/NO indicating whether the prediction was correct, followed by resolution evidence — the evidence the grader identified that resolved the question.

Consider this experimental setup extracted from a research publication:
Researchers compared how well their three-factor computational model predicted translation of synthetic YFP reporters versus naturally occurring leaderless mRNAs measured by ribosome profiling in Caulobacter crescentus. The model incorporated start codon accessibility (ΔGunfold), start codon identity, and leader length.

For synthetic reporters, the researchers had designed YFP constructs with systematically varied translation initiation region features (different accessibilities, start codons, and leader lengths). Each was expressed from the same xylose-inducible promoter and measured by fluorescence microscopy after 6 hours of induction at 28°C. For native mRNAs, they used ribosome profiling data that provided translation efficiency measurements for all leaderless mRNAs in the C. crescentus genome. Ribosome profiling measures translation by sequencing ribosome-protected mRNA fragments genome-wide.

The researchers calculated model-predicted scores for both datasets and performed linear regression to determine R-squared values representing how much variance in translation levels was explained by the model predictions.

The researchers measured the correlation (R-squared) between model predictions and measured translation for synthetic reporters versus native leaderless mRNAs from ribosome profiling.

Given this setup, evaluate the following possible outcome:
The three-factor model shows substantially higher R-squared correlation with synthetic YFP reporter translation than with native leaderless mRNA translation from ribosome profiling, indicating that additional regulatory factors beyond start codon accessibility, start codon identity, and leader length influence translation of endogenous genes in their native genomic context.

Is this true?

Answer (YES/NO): YES